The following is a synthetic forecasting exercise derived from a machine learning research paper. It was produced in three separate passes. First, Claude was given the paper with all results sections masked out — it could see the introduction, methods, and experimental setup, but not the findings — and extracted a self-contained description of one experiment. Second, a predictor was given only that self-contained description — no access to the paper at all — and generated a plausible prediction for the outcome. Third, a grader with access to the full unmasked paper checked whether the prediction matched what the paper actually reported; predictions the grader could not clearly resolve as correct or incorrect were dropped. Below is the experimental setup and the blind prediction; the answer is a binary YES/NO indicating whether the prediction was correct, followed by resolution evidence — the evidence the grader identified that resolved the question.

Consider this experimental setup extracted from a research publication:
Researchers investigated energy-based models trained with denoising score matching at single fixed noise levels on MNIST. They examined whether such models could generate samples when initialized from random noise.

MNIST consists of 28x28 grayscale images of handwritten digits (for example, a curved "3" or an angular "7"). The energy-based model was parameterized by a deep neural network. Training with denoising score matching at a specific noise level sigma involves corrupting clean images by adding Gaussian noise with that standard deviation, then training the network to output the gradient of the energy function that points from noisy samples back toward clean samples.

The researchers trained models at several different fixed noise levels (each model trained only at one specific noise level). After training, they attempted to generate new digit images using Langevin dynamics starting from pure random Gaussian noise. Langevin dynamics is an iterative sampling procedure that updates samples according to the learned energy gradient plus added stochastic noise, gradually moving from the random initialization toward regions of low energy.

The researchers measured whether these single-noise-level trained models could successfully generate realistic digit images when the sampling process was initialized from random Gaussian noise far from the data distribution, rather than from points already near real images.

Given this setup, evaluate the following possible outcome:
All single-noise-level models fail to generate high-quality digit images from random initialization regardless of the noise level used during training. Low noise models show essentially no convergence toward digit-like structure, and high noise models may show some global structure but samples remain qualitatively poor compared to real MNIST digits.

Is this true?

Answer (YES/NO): YES